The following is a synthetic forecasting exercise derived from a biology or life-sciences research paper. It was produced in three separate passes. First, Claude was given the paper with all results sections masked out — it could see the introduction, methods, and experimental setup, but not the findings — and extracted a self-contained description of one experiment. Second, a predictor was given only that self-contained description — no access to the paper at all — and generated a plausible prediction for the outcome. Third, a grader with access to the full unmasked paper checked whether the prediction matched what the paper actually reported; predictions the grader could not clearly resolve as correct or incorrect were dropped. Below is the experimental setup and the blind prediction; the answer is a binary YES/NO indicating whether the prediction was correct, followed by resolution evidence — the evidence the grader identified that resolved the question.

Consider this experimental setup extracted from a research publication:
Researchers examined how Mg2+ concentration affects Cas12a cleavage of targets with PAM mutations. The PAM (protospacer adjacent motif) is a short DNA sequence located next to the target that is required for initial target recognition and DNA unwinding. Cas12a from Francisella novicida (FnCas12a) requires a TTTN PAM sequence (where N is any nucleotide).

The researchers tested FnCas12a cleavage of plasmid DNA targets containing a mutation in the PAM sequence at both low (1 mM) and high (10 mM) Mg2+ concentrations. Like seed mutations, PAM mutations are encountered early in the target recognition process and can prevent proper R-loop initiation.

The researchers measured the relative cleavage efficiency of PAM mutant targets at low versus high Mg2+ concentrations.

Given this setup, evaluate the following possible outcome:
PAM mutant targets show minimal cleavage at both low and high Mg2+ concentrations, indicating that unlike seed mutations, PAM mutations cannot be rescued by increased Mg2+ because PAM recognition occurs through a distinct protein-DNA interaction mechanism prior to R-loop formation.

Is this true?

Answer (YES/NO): NO